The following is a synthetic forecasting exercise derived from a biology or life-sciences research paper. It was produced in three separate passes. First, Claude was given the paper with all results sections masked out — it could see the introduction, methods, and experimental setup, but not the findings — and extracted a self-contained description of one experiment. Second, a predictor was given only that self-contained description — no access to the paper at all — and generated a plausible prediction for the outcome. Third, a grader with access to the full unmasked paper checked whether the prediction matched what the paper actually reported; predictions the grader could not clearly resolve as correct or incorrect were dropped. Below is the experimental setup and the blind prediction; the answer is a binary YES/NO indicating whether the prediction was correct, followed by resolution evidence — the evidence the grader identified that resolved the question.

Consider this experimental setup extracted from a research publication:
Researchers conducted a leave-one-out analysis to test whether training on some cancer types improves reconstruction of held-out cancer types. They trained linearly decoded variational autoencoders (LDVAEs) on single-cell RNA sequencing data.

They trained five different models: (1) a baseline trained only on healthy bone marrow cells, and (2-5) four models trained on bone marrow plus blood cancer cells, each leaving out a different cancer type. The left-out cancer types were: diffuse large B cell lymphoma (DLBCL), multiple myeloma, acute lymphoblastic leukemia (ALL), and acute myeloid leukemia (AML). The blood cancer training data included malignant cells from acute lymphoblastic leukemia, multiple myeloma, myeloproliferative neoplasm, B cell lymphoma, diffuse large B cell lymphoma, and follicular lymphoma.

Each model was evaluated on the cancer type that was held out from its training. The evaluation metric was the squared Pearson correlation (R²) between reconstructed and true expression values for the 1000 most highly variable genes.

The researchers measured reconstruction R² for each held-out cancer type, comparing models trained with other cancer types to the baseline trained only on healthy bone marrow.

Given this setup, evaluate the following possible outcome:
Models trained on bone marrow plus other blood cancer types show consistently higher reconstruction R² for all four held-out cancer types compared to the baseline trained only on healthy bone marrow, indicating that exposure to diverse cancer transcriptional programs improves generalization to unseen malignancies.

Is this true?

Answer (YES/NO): NO